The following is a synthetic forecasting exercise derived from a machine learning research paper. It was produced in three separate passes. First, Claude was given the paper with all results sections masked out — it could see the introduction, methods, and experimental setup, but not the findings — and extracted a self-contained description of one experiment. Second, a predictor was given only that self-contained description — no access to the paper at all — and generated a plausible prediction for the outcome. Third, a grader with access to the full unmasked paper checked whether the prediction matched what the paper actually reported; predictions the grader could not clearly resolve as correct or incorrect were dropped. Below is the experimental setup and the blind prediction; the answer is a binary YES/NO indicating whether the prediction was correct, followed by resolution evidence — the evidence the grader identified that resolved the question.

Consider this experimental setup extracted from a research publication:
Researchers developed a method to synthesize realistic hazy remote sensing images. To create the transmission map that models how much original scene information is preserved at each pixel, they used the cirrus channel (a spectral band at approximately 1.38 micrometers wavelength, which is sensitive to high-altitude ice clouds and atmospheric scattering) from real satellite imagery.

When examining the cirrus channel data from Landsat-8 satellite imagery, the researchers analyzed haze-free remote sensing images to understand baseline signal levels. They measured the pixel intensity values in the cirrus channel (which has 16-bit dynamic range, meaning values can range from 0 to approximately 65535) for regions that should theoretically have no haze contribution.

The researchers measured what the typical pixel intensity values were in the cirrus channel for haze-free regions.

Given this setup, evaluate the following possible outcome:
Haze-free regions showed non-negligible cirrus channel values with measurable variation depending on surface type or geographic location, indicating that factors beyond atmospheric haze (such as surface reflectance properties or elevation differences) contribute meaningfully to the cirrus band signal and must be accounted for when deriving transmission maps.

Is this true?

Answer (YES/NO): NO